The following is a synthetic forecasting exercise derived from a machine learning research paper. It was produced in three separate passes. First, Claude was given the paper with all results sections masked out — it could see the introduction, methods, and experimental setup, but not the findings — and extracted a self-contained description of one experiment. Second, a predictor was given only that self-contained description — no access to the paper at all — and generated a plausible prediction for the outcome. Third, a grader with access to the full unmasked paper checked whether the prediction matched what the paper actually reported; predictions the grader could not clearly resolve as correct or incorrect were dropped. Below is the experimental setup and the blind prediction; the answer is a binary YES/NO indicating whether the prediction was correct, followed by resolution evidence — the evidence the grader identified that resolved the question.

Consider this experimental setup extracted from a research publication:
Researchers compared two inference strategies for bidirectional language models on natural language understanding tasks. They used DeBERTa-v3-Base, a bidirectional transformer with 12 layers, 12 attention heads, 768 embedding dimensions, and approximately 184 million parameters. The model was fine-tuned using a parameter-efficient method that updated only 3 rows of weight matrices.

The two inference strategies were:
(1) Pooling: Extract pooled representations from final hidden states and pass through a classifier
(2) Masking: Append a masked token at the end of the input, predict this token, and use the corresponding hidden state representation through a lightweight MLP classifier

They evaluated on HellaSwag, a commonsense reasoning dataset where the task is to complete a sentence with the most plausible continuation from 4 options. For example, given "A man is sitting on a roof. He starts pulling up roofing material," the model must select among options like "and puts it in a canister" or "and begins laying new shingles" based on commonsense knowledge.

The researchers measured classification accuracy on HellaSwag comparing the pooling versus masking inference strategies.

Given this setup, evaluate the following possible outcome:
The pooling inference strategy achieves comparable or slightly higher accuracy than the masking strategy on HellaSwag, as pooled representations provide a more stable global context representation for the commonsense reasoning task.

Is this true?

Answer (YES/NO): NO